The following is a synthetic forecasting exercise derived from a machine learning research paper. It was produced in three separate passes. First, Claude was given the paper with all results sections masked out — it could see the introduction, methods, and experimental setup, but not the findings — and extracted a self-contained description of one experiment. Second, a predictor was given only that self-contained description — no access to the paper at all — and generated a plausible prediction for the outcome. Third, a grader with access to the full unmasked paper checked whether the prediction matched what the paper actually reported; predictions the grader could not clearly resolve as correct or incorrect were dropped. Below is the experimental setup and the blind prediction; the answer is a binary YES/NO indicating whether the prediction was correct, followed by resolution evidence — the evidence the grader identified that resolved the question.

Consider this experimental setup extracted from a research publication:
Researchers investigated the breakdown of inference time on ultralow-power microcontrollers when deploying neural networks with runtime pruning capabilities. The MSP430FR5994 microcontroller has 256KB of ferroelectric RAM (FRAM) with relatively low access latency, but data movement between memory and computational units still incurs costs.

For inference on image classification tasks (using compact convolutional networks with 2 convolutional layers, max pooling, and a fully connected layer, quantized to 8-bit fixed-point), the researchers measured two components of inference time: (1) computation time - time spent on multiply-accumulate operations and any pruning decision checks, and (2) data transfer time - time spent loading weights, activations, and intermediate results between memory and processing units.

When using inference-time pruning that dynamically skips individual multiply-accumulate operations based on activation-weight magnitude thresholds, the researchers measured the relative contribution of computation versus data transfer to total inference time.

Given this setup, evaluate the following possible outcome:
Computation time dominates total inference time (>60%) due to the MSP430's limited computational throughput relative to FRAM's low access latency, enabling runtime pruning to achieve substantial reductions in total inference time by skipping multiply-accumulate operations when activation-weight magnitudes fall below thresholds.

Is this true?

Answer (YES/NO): NO